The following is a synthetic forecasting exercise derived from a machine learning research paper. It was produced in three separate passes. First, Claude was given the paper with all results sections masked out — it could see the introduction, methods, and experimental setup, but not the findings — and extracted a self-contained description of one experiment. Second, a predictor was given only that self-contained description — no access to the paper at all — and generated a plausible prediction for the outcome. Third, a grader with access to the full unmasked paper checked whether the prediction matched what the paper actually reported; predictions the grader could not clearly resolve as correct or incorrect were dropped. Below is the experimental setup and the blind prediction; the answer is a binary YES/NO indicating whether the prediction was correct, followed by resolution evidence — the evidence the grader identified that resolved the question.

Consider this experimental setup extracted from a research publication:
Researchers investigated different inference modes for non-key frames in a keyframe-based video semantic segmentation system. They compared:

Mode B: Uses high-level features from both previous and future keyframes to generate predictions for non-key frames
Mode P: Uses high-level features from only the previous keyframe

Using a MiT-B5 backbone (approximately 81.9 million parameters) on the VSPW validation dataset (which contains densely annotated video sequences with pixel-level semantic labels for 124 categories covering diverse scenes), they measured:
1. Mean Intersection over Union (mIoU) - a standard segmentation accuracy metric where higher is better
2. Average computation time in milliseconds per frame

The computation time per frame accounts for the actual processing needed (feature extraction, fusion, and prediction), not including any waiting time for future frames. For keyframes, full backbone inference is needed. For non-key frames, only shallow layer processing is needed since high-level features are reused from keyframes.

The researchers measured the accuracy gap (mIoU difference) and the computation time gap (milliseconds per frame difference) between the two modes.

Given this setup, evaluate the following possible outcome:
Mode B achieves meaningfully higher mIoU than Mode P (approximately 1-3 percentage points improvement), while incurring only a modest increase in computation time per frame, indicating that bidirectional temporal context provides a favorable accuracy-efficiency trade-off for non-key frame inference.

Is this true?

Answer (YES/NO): NO